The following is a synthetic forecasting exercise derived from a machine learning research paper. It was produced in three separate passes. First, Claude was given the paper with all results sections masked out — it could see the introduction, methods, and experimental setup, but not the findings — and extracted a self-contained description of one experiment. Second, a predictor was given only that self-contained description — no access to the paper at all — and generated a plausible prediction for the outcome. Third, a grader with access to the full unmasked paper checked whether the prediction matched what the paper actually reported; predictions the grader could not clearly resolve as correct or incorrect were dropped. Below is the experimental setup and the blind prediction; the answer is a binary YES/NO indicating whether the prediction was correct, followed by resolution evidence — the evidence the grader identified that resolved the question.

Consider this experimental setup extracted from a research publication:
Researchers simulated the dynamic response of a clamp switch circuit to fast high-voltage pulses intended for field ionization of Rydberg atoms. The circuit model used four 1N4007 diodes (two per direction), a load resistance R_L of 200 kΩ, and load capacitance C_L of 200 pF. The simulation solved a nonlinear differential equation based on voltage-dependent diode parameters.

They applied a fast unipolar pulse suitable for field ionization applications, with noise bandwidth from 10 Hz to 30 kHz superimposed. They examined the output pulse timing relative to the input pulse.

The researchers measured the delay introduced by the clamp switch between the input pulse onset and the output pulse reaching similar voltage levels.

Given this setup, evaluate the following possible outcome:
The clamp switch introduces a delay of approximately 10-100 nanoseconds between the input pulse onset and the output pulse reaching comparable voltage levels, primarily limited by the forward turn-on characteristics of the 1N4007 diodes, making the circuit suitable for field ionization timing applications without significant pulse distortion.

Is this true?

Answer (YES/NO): NO